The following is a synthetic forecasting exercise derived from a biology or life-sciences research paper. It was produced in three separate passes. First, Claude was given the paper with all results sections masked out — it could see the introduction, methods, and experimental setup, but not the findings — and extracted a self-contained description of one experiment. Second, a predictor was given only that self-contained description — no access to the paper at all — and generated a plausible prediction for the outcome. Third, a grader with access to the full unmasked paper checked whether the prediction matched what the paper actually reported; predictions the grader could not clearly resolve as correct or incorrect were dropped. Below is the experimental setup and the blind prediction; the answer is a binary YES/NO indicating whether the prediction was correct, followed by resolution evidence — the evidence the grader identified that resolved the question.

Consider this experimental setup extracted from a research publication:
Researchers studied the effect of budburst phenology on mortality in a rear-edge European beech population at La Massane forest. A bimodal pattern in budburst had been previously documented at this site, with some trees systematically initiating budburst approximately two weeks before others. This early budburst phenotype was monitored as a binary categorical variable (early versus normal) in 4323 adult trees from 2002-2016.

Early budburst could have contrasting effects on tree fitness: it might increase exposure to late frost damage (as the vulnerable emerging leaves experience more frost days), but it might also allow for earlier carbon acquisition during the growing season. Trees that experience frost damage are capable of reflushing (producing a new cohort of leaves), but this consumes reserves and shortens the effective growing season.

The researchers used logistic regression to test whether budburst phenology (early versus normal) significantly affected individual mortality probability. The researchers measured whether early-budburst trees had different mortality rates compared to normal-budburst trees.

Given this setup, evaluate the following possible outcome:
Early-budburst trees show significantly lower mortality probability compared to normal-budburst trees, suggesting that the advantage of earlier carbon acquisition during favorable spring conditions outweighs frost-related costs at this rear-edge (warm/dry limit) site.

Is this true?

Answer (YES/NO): NO